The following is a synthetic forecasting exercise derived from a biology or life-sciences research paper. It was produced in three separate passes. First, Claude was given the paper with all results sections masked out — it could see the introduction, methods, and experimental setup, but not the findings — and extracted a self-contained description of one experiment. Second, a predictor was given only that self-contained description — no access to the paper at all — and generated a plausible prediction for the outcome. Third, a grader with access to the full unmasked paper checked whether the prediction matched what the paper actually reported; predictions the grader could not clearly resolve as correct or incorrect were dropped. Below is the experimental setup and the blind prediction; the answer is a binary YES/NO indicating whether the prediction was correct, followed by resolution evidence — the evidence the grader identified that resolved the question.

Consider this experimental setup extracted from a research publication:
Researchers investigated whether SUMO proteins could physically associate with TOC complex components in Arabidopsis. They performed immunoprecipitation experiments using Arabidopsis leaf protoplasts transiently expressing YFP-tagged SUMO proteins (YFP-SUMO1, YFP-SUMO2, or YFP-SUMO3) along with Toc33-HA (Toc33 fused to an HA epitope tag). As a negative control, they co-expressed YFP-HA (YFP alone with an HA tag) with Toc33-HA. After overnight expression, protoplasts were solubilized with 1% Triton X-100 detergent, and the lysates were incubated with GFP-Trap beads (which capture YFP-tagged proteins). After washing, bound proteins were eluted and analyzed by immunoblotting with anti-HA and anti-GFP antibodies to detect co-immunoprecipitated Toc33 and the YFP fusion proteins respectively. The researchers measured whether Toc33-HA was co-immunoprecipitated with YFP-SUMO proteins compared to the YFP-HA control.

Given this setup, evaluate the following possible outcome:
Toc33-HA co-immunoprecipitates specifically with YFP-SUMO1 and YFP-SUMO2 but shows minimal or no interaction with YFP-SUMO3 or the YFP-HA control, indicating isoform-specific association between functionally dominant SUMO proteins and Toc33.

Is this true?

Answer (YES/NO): NO